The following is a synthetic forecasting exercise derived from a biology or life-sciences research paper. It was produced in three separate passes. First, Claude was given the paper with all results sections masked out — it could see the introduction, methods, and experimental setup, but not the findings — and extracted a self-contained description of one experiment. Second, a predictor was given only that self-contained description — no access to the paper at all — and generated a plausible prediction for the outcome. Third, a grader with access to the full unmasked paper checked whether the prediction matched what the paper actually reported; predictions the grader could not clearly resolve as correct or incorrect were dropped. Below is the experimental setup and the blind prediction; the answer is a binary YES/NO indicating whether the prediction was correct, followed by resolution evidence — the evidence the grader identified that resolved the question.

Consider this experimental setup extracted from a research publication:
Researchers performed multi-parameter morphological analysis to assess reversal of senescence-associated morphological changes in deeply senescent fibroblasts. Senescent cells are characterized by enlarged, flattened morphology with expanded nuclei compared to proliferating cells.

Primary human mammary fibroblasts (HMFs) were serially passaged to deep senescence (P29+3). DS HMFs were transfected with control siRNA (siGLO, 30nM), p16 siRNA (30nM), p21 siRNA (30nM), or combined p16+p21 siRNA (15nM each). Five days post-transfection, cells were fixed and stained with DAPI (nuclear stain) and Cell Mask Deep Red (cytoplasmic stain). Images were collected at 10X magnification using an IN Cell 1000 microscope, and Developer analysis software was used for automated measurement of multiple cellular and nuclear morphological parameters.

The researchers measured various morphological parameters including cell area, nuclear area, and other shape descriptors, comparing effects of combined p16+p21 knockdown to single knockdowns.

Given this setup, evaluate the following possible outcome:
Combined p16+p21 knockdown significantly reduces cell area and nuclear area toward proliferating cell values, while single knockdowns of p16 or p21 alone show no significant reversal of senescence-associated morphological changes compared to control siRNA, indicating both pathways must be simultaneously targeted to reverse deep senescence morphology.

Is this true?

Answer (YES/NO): NO